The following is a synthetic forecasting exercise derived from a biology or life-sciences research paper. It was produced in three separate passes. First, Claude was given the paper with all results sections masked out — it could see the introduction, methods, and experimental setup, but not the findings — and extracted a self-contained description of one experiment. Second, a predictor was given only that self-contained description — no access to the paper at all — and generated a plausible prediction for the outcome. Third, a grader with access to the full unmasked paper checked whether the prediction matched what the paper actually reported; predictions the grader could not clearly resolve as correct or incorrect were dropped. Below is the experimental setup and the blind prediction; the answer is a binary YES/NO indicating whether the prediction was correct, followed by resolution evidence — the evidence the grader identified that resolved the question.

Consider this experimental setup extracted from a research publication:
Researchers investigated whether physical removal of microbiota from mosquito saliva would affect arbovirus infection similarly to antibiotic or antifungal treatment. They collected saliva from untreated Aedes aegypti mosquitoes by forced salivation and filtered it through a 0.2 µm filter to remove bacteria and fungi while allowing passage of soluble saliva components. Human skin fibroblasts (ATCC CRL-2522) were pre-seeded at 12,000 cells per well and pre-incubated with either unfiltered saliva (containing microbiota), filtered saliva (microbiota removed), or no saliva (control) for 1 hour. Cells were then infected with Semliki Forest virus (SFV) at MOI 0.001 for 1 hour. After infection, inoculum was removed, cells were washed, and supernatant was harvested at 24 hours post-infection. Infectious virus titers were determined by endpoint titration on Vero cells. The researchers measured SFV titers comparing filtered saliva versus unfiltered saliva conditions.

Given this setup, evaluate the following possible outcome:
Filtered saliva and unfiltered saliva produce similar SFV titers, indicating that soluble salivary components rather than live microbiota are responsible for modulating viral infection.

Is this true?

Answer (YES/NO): NO